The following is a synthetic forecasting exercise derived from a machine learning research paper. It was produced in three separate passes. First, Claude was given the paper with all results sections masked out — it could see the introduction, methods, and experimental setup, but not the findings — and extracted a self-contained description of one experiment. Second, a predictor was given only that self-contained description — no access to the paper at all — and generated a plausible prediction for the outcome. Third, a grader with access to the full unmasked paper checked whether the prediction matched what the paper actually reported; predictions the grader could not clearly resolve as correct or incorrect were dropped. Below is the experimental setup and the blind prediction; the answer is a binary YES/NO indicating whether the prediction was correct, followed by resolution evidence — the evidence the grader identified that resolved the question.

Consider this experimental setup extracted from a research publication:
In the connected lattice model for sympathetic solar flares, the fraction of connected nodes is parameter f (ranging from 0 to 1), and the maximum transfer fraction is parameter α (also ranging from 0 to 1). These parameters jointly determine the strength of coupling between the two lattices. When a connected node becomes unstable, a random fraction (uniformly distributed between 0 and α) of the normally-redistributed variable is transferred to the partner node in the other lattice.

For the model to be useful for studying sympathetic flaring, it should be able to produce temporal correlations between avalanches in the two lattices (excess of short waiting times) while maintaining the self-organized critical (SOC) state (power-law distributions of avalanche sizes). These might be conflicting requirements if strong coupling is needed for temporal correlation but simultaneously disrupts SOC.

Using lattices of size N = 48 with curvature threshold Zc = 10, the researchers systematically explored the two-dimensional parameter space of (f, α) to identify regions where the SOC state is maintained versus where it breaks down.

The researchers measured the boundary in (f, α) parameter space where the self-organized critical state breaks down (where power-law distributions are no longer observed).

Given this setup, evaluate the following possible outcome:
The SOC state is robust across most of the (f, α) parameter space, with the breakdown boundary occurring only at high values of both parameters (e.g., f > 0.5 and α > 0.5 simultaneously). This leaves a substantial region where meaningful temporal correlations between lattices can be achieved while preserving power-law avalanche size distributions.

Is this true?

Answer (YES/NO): NO